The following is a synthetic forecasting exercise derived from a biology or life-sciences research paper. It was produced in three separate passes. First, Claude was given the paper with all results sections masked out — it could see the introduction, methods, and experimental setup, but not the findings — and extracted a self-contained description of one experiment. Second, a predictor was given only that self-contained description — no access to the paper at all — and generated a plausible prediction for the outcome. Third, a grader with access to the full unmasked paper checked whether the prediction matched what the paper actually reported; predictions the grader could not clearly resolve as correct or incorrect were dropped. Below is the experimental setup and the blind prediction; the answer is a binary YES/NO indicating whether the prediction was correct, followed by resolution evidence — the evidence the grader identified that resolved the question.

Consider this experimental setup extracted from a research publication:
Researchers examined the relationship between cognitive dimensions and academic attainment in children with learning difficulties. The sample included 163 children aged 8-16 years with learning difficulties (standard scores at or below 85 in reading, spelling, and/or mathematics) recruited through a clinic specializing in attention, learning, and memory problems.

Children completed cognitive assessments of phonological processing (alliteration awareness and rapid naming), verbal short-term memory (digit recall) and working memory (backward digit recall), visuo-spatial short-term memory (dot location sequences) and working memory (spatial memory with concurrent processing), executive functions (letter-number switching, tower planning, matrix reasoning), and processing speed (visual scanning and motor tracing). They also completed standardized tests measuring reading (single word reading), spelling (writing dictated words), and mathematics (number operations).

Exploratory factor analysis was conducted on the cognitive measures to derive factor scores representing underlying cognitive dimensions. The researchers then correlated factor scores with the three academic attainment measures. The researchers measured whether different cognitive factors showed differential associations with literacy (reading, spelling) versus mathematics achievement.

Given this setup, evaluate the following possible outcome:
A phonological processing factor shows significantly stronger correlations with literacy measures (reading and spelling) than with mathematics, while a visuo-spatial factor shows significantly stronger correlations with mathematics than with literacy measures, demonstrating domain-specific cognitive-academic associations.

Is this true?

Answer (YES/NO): YES